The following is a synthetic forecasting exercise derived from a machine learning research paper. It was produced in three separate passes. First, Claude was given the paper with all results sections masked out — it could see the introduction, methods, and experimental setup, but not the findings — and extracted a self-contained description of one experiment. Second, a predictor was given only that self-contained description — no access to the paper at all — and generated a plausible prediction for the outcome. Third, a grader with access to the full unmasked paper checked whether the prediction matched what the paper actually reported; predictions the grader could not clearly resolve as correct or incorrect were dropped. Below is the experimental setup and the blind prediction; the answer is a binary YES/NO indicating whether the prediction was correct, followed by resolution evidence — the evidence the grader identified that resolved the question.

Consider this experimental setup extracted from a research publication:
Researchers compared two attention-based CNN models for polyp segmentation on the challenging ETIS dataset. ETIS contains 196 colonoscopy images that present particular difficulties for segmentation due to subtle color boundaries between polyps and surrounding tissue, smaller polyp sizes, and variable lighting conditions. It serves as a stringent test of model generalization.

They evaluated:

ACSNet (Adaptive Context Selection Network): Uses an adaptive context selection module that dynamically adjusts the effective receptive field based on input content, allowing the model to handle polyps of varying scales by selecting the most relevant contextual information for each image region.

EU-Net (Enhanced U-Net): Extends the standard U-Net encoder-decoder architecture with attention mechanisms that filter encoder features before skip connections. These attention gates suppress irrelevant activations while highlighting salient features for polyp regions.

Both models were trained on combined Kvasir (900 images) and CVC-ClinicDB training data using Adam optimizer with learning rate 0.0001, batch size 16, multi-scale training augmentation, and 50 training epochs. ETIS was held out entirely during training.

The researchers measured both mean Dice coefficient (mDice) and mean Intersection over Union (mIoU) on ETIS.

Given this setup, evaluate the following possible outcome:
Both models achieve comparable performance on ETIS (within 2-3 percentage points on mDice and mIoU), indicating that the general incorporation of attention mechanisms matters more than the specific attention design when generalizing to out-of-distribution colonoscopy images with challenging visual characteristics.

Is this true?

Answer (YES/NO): NO